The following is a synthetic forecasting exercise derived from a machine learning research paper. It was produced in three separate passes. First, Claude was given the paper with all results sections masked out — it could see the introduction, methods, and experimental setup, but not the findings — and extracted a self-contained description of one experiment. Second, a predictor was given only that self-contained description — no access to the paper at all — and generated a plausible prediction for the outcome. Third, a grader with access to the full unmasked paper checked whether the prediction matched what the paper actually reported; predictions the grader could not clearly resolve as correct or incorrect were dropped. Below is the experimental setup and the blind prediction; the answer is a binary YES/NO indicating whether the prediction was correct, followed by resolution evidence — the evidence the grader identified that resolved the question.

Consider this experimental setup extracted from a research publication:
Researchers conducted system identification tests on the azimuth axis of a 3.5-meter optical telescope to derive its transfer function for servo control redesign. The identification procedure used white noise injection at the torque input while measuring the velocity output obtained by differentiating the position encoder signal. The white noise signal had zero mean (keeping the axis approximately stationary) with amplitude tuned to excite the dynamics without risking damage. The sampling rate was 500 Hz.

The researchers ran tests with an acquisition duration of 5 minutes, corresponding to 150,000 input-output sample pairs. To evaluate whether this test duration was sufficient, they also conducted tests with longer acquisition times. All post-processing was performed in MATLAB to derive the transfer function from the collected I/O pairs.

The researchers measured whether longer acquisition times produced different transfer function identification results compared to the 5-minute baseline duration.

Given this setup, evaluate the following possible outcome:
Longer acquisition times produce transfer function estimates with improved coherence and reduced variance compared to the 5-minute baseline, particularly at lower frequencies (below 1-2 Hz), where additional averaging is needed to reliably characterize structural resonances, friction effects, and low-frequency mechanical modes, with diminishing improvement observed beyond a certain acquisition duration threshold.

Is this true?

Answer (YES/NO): NO